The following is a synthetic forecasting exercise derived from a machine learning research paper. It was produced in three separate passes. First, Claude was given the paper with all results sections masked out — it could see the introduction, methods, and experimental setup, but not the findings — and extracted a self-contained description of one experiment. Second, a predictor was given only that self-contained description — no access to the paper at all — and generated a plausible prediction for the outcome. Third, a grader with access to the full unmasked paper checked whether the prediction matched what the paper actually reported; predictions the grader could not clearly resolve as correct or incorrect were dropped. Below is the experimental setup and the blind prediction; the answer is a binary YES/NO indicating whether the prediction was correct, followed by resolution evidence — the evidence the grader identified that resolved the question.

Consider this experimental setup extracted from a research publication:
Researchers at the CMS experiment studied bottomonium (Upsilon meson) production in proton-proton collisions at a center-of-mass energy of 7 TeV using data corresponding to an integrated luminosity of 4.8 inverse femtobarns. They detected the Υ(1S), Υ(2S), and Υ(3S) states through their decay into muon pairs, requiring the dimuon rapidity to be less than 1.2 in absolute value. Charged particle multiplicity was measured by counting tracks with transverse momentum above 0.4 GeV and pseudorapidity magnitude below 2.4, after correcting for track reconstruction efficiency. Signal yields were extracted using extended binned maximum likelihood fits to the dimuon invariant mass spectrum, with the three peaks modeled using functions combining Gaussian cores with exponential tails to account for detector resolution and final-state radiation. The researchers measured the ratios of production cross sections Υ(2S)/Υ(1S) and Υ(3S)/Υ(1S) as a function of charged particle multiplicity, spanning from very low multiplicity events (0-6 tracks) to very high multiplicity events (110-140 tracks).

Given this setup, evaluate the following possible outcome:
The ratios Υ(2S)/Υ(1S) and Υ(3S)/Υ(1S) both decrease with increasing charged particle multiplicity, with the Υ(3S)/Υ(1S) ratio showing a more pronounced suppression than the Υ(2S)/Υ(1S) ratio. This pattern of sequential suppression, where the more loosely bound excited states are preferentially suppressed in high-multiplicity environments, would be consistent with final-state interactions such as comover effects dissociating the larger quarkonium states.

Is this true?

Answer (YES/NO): NO